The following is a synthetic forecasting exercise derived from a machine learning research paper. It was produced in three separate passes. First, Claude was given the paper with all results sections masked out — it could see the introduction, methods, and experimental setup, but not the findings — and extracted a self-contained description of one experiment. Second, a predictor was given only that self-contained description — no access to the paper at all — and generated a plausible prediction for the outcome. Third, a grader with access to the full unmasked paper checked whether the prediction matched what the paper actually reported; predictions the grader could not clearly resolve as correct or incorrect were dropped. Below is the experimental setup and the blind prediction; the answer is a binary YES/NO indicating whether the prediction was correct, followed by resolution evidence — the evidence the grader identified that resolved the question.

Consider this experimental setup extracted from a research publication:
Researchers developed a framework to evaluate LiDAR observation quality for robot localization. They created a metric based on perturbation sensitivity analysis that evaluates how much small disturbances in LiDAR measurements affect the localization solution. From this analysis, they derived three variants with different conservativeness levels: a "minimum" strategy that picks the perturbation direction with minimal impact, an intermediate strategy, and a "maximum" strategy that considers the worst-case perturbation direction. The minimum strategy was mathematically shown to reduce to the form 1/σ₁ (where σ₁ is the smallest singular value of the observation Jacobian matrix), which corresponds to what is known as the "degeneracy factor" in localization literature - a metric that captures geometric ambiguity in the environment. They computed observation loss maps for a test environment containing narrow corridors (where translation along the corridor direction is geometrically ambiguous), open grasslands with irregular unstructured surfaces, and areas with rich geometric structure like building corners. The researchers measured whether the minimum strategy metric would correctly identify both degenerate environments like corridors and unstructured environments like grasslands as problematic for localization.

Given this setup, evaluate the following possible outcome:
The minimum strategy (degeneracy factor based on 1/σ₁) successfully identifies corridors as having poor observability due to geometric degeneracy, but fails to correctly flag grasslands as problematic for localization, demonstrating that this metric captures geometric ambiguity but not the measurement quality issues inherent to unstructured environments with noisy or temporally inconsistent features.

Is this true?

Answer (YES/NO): YES